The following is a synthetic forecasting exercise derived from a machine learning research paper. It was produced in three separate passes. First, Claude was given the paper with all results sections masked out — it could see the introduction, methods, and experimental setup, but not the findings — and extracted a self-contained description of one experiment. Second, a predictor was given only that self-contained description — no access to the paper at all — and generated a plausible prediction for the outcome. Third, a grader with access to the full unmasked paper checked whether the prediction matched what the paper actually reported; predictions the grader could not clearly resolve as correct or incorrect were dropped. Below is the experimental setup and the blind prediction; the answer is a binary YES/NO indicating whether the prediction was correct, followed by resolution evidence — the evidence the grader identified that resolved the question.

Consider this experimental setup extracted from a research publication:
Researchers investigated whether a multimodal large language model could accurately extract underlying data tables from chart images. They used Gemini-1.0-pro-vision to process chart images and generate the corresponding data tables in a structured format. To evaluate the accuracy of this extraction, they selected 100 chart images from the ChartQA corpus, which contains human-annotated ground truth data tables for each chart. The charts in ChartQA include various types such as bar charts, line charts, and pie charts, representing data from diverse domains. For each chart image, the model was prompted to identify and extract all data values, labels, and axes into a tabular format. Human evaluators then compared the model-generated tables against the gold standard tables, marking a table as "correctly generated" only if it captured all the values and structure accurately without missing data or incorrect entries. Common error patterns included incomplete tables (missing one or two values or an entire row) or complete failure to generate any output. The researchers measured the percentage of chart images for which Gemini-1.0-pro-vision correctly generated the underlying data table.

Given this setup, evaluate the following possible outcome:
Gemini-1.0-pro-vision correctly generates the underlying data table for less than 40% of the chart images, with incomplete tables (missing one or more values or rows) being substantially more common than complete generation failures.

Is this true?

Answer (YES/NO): NO